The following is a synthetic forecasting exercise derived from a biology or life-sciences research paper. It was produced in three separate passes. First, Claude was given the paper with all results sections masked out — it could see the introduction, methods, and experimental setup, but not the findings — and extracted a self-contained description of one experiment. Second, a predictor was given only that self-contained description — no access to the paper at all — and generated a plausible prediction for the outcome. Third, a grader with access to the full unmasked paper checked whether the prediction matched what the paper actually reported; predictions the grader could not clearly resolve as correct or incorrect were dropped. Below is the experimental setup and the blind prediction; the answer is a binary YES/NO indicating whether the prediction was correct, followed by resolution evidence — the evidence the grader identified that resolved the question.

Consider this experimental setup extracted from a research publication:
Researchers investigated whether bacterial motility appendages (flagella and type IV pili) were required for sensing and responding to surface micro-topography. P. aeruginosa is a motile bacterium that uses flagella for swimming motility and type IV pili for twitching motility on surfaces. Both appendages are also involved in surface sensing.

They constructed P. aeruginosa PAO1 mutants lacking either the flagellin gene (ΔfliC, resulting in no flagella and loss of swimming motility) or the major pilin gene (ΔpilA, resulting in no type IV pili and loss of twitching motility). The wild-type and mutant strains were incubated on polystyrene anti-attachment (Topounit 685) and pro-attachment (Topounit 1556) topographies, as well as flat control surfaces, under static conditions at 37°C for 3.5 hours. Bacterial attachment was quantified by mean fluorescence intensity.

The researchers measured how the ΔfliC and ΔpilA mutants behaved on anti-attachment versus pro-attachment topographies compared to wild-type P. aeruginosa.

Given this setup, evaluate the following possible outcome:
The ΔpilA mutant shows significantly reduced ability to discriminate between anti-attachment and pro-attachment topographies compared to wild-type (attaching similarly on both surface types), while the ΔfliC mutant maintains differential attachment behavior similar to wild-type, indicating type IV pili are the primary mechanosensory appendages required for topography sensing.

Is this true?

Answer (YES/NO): NO